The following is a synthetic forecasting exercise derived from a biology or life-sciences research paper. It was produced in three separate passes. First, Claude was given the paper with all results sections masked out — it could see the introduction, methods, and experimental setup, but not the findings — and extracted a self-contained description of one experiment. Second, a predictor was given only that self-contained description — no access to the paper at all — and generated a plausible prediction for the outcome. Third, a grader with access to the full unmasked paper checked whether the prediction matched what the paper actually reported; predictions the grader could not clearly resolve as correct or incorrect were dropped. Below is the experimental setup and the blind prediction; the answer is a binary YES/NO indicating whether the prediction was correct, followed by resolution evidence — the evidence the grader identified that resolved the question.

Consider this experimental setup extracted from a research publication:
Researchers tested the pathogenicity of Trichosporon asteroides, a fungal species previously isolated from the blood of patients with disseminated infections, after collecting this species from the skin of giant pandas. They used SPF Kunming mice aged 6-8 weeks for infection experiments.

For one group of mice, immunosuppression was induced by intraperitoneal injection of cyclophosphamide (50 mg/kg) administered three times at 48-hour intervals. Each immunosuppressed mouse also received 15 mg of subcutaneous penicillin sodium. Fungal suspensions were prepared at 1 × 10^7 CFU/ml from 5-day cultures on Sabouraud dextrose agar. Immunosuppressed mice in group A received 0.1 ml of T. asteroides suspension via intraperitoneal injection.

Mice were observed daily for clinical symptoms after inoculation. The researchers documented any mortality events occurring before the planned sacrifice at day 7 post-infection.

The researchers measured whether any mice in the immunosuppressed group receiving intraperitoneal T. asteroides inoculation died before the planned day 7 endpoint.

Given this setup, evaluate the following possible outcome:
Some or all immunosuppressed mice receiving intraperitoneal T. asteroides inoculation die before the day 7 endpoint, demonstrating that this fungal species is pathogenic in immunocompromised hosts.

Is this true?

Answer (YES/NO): YES